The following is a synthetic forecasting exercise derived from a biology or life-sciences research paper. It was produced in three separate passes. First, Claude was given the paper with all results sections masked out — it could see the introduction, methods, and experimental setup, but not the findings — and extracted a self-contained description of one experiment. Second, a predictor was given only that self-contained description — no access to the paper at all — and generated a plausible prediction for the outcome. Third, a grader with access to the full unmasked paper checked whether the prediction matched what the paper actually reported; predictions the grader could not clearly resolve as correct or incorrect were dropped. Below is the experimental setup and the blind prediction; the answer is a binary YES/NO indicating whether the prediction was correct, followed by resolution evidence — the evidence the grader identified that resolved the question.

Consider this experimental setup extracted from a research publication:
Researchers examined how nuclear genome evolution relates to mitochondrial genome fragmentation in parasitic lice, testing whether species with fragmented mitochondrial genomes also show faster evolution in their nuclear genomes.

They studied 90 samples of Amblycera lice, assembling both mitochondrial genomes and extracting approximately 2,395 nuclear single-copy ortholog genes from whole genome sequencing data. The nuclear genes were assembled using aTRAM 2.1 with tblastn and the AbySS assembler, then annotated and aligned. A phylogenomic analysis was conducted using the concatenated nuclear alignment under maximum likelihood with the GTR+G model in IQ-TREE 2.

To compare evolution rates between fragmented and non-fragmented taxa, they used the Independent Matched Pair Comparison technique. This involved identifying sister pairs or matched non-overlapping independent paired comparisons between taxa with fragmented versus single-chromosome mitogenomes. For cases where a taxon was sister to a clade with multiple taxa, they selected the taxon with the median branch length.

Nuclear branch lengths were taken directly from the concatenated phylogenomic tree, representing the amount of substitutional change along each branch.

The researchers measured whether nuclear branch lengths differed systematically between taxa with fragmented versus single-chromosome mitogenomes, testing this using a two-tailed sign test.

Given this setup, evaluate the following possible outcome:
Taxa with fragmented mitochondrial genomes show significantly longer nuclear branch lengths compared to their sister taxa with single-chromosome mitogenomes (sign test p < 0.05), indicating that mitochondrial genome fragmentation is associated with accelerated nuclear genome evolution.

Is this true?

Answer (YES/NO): NO